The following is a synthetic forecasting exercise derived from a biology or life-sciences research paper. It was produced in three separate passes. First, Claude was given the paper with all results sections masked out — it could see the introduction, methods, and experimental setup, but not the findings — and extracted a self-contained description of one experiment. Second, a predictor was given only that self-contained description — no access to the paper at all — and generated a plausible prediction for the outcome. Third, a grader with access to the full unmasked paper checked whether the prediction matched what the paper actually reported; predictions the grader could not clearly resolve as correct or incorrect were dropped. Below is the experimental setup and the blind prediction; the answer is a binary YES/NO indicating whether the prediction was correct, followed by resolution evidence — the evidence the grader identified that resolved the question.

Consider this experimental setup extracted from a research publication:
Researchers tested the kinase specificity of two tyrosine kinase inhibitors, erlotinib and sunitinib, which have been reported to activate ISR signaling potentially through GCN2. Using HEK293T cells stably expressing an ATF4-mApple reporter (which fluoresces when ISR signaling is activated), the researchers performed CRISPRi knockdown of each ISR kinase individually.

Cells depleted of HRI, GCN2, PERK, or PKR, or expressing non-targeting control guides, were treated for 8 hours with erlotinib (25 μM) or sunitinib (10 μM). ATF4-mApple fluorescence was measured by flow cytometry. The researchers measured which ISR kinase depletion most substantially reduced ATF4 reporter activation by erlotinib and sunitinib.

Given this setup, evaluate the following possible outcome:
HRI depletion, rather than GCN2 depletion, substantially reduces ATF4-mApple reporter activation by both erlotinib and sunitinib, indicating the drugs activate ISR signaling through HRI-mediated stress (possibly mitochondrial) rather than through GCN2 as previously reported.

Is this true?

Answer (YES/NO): NO